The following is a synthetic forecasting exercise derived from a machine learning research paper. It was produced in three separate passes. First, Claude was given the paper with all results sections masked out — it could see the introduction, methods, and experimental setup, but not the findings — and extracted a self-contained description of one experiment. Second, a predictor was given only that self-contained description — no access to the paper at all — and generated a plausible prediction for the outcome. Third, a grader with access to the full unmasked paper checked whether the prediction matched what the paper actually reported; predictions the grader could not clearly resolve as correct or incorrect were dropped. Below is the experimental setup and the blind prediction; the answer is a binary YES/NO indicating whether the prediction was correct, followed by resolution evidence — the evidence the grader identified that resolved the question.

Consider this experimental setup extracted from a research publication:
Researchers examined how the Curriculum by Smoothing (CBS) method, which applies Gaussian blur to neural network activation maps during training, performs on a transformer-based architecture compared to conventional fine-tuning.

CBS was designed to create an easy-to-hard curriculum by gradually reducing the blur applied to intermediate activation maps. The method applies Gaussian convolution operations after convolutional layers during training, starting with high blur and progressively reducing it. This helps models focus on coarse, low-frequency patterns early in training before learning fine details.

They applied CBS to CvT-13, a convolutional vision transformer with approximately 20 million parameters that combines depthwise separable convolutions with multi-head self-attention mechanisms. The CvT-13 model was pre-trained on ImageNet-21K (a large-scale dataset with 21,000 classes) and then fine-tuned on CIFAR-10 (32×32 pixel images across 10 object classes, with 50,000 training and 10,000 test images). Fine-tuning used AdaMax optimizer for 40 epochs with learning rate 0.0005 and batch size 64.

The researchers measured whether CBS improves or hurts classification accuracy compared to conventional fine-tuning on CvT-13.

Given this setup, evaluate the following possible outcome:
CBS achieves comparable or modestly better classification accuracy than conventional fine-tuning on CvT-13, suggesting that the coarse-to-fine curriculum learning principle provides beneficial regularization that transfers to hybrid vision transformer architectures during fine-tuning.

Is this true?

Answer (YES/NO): NO